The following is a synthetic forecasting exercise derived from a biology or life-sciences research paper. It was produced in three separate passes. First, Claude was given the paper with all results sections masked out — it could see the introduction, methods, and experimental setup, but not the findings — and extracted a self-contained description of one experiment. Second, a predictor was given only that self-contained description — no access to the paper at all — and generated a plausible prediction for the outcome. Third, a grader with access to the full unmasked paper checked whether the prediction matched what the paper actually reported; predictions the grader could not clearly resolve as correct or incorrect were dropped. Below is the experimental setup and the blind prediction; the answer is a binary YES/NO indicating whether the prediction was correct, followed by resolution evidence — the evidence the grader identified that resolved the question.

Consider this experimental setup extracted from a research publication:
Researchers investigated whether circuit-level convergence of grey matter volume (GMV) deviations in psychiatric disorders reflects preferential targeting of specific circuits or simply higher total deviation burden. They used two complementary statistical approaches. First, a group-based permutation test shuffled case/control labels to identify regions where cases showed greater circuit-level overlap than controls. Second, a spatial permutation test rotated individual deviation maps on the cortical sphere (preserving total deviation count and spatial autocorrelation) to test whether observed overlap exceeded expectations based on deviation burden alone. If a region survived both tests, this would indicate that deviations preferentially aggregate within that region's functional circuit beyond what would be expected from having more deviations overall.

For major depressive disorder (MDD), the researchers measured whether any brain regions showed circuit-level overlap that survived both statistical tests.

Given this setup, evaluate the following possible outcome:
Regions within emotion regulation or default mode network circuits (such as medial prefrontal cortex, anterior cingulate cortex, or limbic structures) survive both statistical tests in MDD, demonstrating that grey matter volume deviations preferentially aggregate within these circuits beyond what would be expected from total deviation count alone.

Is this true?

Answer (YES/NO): NO